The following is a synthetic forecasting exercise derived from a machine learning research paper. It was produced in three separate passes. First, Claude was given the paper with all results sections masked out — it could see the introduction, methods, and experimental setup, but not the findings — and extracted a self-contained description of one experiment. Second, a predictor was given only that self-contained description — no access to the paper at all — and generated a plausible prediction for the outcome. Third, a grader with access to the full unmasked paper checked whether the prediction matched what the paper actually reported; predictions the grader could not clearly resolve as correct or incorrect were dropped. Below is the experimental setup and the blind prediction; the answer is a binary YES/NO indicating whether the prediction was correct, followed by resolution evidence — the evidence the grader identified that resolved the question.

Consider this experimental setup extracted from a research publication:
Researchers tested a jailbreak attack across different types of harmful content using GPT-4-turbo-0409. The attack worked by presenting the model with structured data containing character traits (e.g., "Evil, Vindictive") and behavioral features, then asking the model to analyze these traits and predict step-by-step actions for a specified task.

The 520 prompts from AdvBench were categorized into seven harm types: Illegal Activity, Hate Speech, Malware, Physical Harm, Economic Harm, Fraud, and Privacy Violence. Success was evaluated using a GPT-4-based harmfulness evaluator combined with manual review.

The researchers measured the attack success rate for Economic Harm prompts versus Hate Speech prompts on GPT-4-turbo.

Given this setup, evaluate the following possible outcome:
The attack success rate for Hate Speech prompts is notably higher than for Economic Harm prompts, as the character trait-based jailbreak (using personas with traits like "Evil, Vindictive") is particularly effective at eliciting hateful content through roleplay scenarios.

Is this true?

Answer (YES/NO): NO